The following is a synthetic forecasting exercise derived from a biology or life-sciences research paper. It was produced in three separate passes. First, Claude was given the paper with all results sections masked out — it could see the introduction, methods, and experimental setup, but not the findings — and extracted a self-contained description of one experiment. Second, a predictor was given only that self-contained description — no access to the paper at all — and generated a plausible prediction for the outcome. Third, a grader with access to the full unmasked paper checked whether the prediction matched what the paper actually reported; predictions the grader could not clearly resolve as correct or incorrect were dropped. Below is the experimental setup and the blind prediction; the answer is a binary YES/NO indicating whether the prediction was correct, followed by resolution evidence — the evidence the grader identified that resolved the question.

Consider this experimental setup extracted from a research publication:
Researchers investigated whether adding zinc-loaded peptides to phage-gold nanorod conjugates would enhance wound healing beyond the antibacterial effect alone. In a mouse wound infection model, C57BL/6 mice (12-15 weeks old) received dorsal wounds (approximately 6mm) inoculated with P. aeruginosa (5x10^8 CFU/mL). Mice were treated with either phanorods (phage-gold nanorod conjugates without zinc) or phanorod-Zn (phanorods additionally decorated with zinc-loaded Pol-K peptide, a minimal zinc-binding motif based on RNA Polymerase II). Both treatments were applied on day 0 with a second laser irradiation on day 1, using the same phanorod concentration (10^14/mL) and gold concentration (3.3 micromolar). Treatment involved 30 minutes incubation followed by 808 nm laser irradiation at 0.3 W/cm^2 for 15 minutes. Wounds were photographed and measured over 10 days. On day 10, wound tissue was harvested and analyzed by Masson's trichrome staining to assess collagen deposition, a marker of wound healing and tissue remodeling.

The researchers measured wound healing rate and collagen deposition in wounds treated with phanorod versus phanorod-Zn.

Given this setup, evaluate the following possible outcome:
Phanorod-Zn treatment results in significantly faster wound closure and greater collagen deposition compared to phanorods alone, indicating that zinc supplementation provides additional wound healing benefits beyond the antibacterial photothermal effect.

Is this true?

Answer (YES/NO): YES